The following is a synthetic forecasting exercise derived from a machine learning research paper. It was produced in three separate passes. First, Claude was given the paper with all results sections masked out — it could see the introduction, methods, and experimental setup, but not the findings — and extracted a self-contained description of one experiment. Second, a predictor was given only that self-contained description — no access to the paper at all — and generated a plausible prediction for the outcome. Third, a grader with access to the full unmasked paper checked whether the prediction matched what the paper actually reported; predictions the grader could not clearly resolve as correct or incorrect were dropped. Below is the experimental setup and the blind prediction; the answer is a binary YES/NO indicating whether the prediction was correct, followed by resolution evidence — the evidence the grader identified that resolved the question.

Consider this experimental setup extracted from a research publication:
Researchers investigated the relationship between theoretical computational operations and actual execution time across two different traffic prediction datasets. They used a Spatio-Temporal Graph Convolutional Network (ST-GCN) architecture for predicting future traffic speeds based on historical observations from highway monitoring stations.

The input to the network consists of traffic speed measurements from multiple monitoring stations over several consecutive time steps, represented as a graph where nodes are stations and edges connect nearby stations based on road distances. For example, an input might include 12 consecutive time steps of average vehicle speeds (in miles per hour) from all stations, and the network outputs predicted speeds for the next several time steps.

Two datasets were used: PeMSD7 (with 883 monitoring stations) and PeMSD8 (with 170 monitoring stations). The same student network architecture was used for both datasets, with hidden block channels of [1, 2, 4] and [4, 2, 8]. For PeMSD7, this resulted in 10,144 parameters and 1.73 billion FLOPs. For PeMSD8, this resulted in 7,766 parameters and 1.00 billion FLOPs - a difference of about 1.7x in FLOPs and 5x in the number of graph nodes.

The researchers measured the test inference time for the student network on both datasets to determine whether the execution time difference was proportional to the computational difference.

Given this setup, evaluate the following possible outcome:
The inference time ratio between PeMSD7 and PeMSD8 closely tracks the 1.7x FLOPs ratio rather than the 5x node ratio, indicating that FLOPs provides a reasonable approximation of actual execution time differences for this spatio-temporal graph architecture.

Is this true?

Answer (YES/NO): NO